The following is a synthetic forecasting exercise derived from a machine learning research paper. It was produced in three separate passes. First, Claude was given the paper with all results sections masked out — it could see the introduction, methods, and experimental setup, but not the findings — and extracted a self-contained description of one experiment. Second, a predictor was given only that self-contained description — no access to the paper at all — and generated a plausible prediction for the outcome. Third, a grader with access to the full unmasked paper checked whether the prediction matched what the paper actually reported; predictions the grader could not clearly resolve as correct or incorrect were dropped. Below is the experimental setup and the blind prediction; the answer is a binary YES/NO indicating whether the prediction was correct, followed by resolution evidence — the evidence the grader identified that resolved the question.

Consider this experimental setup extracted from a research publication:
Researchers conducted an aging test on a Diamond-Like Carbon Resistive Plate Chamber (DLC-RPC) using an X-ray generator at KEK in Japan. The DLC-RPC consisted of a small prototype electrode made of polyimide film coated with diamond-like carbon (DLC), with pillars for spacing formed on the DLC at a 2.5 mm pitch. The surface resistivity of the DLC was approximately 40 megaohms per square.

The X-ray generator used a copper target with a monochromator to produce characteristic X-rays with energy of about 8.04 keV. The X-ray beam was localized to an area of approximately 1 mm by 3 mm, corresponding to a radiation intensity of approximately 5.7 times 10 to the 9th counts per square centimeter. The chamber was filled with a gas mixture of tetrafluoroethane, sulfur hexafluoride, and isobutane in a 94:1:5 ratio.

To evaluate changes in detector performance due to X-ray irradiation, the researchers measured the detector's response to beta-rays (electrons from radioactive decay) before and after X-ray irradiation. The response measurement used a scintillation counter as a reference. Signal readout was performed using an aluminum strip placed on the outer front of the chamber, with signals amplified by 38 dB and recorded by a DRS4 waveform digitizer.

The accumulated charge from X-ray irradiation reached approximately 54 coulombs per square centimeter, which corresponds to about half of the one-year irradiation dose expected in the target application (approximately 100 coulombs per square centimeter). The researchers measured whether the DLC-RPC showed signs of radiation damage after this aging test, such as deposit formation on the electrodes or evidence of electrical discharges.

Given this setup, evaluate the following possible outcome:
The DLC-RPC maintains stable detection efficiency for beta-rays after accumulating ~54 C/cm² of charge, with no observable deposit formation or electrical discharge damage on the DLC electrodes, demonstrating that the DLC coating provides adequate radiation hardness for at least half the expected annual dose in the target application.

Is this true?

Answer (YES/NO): NO